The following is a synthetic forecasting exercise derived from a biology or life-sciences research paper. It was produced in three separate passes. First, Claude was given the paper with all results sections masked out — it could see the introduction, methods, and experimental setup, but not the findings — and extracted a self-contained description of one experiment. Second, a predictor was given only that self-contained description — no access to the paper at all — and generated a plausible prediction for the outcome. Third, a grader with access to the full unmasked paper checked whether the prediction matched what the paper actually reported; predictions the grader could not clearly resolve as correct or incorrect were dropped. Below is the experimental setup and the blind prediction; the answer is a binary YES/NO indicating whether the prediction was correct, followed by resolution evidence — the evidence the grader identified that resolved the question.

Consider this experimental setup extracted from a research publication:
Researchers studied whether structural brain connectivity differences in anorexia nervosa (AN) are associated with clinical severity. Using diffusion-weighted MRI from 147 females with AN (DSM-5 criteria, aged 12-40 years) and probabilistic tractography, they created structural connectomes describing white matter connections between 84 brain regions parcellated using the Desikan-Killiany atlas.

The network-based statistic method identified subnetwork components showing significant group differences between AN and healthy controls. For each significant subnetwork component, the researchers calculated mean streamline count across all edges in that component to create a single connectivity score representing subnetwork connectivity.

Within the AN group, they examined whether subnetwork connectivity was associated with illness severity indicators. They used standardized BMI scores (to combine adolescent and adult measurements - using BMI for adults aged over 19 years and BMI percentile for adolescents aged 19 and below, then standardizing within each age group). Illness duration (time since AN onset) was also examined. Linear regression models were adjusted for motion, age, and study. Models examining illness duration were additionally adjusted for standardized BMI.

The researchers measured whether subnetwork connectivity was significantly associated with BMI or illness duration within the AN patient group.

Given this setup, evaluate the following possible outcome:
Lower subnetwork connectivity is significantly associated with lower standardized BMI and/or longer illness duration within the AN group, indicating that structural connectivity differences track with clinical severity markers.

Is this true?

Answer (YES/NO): YES